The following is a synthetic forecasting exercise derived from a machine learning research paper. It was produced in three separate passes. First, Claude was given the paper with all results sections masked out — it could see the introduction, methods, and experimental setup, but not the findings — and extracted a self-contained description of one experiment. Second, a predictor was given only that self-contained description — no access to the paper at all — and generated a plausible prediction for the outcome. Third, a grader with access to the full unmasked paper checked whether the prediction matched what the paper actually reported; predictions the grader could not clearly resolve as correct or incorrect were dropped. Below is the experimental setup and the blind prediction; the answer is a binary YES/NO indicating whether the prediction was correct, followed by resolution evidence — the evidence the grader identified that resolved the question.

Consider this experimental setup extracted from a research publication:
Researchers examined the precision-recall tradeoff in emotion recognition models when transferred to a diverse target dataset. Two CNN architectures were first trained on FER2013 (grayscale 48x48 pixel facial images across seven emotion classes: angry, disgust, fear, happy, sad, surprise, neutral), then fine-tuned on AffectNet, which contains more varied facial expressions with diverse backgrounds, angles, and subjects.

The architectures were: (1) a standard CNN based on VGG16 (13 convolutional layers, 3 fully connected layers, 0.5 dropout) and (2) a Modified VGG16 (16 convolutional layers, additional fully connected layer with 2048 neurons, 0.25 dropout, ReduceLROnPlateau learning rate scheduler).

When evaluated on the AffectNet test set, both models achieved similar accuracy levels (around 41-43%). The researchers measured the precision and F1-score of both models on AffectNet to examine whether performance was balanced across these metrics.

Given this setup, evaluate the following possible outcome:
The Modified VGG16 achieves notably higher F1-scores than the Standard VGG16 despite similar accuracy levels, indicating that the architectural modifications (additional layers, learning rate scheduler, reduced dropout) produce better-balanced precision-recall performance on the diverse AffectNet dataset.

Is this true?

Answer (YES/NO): NO